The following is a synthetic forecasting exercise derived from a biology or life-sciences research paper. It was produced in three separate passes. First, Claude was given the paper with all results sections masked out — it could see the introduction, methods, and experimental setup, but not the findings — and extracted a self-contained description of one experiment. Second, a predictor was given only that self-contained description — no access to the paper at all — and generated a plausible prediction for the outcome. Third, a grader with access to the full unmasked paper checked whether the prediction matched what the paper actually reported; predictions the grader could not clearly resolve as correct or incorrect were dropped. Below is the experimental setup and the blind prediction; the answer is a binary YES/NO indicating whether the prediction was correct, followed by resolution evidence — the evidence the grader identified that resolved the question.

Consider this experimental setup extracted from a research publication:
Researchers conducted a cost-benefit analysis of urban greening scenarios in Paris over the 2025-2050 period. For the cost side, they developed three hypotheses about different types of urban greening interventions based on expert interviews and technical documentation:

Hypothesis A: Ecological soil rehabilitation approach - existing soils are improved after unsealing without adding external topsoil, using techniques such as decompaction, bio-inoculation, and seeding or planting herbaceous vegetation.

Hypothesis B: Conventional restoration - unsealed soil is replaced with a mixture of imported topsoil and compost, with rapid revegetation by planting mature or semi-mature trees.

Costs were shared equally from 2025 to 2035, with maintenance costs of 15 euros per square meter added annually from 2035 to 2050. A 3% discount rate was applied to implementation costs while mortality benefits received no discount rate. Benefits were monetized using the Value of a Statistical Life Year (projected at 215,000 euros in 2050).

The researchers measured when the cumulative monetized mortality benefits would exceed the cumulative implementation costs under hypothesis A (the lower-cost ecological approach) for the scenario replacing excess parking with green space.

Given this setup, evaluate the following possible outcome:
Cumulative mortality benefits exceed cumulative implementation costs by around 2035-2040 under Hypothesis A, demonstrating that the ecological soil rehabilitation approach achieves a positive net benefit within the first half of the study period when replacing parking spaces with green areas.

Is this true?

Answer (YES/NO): YES